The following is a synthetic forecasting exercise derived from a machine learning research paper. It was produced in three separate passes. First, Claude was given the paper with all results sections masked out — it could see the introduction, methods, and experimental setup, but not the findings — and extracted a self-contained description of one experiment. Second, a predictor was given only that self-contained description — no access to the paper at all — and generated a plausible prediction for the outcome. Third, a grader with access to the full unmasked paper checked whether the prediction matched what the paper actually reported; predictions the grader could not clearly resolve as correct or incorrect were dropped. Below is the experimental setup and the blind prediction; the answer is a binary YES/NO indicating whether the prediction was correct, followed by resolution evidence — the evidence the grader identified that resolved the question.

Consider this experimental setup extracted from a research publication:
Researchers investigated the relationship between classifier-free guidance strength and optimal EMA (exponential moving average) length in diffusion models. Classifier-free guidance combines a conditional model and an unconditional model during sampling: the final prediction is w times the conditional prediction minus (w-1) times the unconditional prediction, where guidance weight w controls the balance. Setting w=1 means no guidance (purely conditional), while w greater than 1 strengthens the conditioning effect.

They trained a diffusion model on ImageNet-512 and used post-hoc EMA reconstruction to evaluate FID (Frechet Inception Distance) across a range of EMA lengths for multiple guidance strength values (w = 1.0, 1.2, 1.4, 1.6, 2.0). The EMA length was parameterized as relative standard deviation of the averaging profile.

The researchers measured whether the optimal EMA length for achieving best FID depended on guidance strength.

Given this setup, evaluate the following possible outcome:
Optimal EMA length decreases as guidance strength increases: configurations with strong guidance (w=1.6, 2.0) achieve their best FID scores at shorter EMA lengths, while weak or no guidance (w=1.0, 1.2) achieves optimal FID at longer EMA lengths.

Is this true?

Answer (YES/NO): YES